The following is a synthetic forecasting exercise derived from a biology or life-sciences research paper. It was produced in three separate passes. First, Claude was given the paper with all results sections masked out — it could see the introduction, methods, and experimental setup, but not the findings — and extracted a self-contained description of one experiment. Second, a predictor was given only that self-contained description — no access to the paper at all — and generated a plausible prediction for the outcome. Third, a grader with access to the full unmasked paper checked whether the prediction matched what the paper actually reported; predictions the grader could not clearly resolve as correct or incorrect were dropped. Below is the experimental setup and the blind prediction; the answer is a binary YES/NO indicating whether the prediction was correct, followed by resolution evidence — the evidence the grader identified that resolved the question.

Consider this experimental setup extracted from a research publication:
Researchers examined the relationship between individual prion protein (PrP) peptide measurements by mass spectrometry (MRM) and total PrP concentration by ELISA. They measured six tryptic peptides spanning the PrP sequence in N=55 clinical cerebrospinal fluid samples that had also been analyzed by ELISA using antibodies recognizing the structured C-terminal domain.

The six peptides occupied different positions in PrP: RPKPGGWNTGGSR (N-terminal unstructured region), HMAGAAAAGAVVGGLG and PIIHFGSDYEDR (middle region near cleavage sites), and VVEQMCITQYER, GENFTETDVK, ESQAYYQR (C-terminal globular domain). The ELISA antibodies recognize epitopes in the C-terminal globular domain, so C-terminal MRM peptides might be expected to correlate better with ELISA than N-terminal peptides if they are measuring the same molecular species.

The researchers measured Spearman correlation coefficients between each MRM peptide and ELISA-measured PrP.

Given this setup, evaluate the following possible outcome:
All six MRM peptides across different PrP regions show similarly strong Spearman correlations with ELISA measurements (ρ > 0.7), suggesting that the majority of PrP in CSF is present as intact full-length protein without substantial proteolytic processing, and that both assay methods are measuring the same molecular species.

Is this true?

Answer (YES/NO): NO